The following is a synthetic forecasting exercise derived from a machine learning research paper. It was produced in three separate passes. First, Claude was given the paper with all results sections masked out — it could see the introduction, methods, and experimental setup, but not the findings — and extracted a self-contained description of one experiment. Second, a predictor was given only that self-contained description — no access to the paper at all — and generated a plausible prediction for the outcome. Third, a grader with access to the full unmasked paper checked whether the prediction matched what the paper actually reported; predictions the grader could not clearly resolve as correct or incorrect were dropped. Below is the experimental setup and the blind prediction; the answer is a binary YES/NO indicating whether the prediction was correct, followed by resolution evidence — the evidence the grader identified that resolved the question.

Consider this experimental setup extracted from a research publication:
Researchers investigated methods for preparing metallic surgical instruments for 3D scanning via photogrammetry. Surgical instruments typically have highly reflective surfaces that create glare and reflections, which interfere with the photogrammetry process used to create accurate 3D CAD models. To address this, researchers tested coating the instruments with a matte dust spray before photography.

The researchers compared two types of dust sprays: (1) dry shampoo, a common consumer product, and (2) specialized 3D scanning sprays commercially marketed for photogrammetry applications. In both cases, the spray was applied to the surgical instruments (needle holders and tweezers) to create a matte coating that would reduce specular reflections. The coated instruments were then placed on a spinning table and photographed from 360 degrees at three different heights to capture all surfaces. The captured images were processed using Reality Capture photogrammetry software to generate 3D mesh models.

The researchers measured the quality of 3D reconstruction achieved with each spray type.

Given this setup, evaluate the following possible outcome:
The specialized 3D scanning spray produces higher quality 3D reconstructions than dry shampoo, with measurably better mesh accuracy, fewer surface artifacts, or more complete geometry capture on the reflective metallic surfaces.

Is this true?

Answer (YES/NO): NO